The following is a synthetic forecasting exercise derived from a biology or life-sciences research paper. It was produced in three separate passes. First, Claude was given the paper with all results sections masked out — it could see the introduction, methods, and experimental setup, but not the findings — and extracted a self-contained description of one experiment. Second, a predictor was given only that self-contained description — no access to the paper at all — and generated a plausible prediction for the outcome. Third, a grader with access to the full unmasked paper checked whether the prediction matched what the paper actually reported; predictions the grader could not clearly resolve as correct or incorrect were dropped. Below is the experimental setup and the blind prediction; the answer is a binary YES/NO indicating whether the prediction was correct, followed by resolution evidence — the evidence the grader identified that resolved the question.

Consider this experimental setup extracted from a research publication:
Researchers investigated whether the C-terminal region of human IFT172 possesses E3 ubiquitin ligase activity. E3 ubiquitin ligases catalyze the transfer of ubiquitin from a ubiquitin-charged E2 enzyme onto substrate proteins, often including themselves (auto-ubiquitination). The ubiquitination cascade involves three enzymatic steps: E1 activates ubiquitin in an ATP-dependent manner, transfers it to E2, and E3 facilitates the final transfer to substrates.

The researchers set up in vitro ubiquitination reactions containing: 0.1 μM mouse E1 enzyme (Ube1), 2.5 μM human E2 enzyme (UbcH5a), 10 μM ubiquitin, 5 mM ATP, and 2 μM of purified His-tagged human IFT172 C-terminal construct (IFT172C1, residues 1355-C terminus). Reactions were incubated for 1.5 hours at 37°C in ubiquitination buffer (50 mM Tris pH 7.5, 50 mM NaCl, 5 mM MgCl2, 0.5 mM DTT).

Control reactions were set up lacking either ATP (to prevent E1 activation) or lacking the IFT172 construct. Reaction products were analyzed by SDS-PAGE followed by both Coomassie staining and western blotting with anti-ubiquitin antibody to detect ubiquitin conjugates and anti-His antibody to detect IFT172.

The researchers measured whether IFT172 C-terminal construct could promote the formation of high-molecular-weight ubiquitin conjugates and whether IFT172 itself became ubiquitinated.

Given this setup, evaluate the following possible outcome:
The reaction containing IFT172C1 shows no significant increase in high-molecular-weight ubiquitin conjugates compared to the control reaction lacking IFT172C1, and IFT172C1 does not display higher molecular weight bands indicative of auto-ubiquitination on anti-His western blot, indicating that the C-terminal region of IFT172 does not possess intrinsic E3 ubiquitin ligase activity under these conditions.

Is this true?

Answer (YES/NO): NO